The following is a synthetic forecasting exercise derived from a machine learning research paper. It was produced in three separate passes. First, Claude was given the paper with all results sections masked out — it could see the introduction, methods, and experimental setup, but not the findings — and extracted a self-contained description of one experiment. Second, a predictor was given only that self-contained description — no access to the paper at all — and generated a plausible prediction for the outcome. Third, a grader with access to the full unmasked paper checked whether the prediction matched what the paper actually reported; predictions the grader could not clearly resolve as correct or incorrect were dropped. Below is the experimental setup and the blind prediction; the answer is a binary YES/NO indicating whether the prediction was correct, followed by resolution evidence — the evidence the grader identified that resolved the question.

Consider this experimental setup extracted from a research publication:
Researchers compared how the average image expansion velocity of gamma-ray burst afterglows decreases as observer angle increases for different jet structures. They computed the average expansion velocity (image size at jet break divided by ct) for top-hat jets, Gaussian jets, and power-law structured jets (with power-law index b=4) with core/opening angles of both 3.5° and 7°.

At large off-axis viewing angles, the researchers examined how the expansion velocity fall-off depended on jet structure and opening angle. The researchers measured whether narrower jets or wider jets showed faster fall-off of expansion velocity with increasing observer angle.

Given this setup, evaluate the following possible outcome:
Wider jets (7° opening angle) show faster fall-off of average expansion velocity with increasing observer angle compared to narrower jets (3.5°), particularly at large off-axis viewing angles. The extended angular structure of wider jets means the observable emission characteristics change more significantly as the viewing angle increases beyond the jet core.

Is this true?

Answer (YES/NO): NO